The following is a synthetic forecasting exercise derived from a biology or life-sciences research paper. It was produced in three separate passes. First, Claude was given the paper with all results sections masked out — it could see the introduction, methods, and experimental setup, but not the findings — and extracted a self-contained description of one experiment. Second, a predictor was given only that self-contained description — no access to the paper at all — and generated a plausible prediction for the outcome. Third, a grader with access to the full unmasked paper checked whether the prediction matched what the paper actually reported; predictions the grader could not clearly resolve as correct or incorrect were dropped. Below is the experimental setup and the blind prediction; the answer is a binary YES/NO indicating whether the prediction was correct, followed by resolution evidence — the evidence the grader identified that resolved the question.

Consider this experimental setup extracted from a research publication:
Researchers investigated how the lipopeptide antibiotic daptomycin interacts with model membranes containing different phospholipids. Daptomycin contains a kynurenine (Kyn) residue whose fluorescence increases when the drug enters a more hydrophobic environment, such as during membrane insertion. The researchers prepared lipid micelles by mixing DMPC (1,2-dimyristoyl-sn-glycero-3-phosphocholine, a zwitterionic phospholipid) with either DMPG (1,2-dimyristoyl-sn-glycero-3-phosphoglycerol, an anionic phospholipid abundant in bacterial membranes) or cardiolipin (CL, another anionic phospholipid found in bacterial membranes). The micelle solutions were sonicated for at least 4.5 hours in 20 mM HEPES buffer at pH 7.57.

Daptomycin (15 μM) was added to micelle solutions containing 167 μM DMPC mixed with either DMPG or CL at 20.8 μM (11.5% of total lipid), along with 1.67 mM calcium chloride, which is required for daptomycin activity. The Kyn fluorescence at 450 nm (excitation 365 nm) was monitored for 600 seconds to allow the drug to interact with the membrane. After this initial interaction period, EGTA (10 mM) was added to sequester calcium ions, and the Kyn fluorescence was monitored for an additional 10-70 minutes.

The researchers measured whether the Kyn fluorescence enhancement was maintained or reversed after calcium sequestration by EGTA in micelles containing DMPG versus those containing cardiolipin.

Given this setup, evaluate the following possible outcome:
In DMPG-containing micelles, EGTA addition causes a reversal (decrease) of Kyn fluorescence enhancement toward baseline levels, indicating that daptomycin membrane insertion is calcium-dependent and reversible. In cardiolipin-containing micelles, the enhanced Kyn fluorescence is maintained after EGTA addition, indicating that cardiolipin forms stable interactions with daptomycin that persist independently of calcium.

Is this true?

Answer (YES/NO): NO